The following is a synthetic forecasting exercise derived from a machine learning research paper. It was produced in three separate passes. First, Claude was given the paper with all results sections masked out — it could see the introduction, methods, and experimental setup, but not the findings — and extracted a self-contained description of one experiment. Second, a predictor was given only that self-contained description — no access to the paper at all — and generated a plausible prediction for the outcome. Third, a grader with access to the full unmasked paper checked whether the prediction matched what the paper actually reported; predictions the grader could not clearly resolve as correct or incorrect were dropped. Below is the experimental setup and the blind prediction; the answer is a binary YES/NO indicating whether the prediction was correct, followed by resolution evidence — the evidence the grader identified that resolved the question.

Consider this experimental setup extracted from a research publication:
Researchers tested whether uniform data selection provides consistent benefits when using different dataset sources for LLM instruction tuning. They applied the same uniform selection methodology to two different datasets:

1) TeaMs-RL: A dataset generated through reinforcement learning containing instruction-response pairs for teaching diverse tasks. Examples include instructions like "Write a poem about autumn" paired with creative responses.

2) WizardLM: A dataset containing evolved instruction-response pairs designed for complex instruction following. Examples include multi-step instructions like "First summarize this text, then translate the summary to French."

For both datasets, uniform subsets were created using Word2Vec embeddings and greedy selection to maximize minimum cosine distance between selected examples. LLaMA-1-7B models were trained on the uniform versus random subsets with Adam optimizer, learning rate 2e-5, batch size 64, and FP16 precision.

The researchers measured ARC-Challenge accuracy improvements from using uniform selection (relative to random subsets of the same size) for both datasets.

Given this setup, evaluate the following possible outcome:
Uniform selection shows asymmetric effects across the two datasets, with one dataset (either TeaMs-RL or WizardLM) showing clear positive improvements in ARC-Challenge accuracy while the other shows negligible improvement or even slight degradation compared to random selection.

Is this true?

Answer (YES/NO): NO